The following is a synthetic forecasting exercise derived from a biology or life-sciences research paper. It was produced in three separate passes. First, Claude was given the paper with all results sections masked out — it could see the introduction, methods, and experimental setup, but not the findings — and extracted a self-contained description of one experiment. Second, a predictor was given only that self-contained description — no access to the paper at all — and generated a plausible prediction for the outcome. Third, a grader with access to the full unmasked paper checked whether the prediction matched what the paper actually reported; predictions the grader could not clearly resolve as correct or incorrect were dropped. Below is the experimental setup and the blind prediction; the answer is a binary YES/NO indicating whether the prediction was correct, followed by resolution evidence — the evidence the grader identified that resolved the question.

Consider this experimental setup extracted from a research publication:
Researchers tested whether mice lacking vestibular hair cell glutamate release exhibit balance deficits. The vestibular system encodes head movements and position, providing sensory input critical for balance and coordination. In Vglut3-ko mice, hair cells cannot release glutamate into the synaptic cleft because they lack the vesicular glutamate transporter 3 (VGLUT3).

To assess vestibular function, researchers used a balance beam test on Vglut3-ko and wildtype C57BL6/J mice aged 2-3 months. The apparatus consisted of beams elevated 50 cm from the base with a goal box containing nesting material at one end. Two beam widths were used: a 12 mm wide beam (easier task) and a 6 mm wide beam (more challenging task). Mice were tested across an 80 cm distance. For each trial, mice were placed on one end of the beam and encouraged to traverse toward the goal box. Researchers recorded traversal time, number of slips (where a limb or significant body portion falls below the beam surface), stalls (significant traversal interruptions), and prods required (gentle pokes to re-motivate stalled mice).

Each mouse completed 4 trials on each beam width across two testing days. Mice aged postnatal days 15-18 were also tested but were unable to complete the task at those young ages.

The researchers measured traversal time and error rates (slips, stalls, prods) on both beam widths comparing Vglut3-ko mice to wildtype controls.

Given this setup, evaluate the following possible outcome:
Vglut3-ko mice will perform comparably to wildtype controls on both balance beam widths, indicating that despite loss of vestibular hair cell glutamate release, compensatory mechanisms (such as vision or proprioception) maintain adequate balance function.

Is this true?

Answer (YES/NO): NO